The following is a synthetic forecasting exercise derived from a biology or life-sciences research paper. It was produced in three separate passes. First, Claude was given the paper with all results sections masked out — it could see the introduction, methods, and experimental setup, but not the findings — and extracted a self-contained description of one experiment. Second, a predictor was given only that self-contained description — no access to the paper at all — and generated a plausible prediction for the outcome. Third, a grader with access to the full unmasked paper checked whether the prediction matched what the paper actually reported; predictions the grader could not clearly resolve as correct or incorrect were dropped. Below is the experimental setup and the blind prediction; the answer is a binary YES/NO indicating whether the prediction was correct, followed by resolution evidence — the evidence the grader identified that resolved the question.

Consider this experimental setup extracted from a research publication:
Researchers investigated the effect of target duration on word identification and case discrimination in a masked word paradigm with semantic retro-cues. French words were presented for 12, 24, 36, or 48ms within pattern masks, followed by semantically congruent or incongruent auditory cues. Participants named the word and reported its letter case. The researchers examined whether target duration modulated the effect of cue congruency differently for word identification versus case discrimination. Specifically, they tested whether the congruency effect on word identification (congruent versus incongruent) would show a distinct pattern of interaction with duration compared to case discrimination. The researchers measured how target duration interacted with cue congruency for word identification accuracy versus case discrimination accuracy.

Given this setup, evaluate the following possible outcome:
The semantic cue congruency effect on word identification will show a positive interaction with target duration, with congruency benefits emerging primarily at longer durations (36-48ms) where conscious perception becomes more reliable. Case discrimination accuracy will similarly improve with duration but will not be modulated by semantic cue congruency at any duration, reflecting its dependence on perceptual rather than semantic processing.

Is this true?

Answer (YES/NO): NO